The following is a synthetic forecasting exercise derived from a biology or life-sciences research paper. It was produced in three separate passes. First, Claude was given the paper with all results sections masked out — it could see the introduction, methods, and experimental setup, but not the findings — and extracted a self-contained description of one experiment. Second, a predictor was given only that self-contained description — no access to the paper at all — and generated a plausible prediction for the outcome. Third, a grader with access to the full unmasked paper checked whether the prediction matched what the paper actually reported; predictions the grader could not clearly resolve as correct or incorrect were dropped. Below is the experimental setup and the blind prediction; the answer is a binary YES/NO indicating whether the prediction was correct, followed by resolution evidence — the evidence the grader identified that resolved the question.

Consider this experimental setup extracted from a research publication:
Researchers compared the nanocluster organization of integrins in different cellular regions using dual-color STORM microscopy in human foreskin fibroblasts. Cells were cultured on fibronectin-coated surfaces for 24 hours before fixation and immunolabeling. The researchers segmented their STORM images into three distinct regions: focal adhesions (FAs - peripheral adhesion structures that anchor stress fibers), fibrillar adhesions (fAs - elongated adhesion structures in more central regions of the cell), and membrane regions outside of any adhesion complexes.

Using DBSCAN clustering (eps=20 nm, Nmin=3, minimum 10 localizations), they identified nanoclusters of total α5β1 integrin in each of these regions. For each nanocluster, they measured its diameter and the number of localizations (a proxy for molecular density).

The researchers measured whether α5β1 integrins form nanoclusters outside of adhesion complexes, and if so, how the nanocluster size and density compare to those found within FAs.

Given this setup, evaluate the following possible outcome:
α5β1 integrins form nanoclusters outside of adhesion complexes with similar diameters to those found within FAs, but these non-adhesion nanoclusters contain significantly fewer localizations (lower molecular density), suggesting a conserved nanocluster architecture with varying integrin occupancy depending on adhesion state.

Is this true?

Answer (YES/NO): NO